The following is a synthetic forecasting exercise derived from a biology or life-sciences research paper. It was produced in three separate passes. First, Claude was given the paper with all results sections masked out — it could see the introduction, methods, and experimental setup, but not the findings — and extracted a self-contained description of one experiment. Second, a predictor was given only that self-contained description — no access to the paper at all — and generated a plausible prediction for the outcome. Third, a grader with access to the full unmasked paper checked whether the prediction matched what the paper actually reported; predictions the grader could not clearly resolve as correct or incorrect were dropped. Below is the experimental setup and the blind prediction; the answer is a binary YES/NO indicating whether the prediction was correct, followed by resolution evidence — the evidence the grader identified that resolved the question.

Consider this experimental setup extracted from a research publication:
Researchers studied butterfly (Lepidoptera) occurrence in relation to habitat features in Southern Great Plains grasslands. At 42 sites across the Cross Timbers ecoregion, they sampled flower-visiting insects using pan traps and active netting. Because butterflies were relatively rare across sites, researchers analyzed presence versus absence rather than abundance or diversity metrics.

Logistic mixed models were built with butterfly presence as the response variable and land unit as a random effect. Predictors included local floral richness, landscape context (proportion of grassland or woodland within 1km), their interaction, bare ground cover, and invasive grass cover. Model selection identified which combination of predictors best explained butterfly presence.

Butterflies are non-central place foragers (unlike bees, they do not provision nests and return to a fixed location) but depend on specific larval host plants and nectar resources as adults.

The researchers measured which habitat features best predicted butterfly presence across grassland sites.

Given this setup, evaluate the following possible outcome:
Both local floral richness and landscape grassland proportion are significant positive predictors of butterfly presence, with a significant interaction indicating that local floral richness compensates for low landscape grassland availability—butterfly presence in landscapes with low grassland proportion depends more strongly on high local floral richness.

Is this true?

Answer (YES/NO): NO